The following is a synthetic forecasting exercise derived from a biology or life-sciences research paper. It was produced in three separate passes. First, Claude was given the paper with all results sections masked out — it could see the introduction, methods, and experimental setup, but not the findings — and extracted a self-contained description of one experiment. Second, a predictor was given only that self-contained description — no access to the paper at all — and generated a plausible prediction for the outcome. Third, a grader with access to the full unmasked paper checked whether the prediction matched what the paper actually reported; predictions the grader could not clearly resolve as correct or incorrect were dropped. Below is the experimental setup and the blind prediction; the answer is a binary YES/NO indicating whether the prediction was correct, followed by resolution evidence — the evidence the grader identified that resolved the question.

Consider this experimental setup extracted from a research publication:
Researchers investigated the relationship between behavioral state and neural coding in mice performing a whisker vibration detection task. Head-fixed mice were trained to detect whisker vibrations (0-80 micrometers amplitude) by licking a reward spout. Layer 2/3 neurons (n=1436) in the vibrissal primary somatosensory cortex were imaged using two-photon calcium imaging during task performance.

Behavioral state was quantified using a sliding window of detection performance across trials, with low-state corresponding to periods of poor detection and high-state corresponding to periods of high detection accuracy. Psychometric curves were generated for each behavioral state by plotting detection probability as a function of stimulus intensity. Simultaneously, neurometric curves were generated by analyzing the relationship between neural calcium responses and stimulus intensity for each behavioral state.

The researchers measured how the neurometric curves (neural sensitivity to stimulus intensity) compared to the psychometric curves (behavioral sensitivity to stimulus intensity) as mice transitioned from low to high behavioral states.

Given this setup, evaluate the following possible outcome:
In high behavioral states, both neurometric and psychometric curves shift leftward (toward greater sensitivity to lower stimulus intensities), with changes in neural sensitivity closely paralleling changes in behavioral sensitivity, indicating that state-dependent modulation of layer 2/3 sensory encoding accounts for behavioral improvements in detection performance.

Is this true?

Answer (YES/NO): YES